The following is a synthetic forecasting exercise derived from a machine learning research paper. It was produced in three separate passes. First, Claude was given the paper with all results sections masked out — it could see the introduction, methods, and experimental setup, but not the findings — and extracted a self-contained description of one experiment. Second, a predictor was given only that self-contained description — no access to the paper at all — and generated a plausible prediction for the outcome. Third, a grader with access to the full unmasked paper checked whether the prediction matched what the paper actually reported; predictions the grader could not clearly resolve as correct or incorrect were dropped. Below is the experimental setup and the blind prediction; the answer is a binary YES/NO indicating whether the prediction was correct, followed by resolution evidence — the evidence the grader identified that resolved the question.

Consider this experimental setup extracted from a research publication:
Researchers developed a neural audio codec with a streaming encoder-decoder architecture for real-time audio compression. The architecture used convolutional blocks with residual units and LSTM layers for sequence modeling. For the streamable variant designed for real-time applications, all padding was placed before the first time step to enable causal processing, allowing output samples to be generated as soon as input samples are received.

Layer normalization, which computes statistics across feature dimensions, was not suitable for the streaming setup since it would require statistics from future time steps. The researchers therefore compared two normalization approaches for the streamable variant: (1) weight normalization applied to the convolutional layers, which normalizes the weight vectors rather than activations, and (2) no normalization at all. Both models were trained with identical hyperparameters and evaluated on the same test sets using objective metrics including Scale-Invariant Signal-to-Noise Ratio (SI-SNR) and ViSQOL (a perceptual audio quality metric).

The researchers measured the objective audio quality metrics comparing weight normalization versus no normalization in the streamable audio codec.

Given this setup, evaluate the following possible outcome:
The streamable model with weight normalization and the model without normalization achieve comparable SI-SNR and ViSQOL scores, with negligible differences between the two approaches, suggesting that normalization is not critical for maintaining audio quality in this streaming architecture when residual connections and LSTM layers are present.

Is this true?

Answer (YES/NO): NO